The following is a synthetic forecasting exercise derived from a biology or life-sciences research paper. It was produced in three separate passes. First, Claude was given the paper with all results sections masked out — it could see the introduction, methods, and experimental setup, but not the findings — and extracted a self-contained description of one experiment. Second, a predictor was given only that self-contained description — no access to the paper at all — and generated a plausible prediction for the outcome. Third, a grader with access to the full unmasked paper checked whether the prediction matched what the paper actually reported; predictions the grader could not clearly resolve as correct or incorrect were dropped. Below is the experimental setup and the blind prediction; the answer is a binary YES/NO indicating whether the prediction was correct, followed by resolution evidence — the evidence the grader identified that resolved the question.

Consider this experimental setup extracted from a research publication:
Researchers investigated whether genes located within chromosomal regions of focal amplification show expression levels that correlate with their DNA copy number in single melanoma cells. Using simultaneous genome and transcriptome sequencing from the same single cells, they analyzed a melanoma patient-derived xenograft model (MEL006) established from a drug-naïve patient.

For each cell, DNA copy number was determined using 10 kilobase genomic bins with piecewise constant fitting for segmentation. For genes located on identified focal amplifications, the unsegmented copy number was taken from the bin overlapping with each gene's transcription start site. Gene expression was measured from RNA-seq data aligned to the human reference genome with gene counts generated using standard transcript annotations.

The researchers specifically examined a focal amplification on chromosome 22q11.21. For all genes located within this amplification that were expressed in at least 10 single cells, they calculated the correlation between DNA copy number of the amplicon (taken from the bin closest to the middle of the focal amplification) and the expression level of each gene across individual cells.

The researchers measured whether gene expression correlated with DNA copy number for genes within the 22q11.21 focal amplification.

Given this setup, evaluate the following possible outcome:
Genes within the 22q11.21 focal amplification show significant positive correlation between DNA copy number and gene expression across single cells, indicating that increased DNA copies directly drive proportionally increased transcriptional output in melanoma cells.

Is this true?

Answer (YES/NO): NO